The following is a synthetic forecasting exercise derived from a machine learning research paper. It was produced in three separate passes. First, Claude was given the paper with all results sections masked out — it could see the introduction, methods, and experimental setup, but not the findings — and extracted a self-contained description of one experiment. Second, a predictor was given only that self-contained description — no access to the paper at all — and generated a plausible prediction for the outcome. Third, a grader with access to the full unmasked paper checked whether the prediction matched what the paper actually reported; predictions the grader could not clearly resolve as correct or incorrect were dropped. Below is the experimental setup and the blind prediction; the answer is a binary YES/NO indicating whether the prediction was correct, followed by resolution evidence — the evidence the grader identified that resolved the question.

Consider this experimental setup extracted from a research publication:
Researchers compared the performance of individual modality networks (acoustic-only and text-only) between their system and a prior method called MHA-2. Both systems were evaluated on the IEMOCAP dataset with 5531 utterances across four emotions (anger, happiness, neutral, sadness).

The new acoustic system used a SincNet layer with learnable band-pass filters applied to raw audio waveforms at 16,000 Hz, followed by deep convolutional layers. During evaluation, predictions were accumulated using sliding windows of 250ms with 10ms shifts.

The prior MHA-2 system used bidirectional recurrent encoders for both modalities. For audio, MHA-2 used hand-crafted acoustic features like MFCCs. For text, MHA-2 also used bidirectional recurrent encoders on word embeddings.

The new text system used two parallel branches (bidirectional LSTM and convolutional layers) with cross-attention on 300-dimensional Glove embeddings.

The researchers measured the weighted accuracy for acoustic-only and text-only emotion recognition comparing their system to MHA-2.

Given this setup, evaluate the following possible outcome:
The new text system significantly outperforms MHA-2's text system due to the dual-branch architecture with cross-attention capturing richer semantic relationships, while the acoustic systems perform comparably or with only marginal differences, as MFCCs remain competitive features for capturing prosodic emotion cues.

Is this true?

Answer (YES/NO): NO